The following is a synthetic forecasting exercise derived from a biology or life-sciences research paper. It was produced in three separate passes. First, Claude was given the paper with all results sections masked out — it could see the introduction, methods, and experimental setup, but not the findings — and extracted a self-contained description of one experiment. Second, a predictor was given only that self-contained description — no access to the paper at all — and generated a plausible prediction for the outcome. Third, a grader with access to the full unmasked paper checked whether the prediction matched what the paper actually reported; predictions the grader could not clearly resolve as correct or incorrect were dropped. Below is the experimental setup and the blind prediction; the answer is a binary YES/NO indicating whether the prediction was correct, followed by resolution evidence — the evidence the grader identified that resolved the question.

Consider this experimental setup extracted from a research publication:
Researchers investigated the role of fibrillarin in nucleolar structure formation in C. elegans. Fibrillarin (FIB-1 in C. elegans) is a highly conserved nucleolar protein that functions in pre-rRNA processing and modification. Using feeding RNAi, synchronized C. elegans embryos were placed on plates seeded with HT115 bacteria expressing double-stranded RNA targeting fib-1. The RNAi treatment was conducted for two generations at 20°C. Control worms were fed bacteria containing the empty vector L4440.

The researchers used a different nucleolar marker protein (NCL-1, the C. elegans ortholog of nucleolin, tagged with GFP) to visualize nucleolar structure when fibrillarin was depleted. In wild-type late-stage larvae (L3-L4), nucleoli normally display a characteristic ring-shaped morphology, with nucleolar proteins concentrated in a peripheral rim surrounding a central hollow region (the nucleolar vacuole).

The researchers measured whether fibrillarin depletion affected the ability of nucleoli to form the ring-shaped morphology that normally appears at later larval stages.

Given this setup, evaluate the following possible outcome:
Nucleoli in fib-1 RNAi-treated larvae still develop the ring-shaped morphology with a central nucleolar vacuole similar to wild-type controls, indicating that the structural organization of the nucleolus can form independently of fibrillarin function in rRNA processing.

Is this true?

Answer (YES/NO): NO